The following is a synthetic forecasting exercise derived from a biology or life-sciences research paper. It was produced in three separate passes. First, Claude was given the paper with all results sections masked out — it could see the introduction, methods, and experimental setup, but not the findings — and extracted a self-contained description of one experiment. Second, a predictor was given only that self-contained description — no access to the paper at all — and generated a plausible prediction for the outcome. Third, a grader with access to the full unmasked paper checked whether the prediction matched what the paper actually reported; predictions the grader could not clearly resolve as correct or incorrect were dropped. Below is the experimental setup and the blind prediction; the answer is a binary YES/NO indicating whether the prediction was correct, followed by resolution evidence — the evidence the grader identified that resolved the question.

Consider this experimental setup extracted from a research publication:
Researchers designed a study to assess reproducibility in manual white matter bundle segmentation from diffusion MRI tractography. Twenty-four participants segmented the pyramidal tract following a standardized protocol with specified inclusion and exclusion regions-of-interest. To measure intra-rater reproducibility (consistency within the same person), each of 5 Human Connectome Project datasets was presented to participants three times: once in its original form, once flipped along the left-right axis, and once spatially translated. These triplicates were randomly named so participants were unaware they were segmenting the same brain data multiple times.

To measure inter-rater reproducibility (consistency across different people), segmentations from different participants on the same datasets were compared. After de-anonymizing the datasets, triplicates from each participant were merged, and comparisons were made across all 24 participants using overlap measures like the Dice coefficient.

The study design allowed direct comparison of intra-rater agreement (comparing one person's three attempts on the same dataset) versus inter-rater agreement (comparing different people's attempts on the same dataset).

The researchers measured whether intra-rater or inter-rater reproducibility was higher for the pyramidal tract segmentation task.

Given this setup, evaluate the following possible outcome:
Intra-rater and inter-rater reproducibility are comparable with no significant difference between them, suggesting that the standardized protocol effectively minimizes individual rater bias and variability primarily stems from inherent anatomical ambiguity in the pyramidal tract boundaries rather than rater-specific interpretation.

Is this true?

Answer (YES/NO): NO